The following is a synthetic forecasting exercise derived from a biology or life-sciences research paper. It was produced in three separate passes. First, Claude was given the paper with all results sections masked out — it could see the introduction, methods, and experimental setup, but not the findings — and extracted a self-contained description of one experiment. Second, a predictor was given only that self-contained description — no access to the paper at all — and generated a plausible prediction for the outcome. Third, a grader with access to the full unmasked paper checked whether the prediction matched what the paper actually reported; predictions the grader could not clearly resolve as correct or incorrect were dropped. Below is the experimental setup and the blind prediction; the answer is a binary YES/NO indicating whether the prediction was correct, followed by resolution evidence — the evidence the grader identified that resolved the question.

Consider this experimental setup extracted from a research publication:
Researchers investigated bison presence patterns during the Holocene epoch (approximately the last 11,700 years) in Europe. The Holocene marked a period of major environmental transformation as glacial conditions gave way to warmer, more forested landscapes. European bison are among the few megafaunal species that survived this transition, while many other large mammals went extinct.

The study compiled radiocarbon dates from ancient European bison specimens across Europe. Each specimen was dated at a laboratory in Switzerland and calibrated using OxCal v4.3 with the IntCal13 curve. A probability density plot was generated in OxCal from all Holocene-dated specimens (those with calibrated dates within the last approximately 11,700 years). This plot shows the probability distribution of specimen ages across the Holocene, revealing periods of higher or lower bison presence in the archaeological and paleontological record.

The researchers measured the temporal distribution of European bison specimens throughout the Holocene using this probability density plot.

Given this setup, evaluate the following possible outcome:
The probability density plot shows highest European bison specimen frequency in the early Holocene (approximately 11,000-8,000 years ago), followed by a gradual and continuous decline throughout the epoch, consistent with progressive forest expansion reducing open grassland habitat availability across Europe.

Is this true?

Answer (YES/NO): NO